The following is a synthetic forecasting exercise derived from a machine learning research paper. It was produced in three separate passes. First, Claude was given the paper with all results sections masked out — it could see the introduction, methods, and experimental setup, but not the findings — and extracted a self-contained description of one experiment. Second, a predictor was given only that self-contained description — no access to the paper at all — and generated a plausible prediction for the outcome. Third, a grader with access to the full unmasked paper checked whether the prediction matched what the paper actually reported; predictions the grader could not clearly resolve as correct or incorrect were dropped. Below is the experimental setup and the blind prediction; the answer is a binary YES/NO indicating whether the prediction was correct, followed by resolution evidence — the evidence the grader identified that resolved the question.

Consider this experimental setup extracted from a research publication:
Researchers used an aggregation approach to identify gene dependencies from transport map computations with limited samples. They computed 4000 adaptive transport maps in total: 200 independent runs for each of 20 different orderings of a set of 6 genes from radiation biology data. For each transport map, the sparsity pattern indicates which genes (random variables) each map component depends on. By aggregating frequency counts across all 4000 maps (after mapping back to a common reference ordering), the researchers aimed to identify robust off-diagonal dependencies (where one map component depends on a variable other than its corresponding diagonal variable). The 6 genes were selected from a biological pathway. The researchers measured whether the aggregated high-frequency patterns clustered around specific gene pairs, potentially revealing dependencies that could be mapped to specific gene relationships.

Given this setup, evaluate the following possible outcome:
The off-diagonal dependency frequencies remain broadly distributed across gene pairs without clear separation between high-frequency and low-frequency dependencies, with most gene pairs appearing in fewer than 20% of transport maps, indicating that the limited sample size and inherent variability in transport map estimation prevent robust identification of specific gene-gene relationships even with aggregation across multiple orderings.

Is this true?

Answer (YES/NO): NO